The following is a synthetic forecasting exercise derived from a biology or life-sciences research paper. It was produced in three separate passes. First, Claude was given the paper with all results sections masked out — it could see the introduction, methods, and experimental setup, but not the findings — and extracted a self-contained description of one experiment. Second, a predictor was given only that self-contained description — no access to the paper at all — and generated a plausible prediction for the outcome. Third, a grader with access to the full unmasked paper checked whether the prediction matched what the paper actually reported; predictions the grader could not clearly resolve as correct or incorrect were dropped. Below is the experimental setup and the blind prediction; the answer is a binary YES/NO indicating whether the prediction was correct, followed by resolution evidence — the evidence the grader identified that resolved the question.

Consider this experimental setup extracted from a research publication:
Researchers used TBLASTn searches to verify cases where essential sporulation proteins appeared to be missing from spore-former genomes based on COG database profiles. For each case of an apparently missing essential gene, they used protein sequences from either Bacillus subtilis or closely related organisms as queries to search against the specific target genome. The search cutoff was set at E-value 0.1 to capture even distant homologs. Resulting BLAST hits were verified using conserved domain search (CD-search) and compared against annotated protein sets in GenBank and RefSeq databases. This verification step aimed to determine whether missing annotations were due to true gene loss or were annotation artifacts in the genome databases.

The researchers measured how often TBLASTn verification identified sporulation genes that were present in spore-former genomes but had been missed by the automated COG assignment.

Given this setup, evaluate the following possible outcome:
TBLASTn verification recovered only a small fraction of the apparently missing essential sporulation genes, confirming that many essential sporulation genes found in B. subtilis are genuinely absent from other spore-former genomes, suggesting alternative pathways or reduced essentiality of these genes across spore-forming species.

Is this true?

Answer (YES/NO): YES